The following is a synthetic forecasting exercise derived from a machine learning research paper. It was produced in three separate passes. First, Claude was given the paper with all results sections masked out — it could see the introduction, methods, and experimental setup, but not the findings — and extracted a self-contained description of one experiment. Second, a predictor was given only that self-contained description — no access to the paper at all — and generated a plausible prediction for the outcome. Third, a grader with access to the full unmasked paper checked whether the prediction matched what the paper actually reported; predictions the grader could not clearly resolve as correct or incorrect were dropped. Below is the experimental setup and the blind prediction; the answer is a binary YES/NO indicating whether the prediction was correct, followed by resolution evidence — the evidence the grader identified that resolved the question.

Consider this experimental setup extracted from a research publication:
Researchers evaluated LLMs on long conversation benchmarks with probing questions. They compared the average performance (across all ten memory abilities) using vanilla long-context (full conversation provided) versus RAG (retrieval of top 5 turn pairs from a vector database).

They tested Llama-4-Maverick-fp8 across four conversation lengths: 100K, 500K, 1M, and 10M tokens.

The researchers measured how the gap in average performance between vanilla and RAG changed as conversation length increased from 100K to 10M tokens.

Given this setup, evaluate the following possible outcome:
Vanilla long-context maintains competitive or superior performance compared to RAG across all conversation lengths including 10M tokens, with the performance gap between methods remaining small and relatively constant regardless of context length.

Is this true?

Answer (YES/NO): NO